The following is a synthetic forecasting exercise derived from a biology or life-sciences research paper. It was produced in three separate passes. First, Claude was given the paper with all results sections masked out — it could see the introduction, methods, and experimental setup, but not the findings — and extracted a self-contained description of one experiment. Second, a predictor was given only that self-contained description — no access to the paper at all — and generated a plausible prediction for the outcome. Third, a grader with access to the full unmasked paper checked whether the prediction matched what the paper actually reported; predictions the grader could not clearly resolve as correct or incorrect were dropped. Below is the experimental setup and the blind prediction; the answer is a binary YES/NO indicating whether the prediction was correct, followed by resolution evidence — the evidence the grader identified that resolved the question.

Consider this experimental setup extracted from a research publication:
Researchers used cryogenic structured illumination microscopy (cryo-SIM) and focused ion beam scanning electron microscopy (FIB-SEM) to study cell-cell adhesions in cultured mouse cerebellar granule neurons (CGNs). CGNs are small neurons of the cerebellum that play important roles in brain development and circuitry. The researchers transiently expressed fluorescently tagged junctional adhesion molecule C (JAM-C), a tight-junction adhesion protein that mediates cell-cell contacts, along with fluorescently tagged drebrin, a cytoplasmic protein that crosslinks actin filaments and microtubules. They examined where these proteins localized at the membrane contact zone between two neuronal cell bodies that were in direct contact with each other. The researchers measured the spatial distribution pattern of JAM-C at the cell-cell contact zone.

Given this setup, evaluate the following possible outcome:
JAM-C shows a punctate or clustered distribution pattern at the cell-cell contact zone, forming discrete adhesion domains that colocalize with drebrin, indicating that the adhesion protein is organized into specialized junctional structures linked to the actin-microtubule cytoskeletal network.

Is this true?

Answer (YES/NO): NO